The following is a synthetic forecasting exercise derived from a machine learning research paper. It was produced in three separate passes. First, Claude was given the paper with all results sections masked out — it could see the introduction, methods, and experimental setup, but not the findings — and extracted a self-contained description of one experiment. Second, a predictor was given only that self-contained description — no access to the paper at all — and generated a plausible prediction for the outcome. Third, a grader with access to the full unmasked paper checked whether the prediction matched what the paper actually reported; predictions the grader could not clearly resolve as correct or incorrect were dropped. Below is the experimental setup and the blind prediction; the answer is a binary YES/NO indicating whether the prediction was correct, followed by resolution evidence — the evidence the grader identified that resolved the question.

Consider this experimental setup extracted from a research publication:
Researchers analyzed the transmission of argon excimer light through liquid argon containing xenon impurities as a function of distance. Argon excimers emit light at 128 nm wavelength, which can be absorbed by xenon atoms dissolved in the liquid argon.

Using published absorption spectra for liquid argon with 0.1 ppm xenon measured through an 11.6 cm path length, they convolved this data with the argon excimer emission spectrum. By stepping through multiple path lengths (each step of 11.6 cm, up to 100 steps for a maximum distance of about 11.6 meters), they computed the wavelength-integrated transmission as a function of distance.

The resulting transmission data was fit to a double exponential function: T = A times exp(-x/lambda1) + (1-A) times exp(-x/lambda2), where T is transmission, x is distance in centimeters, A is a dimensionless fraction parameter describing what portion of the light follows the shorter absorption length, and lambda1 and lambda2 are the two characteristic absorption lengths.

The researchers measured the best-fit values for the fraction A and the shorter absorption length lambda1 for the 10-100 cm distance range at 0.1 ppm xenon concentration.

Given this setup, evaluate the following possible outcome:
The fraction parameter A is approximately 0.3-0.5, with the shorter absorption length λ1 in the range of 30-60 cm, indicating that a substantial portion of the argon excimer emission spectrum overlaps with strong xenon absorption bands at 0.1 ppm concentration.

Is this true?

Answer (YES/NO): NO